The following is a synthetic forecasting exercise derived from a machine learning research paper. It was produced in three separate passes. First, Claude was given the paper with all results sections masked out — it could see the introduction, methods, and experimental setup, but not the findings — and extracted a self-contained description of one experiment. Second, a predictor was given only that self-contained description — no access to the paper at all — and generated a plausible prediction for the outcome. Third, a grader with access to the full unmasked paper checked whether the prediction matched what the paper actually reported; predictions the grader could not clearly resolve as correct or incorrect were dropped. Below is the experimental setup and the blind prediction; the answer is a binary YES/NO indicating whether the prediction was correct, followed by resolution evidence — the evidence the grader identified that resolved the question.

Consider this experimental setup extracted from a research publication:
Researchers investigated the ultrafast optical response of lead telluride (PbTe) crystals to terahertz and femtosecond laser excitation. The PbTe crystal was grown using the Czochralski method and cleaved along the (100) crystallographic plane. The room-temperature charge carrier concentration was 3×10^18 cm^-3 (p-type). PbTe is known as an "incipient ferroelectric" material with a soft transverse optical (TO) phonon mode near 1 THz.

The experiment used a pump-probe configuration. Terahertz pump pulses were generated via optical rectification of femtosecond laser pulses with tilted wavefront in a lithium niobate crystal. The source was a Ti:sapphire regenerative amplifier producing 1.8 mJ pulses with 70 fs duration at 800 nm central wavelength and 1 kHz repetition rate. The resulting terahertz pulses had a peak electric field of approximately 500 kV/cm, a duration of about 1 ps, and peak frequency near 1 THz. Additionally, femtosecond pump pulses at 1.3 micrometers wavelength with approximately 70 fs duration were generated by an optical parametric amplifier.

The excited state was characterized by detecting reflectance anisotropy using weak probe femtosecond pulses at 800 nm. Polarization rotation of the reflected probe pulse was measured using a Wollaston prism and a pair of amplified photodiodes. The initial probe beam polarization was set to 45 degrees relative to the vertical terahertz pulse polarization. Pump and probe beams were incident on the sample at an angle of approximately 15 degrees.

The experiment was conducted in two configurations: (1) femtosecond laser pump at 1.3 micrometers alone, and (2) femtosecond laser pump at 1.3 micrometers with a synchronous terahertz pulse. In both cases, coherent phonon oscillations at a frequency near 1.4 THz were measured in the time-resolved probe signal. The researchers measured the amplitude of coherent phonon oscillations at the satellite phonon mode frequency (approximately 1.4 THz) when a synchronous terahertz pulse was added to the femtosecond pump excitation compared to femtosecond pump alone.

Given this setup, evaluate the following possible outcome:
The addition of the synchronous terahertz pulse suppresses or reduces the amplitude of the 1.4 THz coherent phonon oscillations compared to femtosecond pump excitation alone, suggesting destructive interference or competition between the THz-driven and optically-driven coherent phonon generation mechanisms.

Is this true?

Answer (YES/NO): NO